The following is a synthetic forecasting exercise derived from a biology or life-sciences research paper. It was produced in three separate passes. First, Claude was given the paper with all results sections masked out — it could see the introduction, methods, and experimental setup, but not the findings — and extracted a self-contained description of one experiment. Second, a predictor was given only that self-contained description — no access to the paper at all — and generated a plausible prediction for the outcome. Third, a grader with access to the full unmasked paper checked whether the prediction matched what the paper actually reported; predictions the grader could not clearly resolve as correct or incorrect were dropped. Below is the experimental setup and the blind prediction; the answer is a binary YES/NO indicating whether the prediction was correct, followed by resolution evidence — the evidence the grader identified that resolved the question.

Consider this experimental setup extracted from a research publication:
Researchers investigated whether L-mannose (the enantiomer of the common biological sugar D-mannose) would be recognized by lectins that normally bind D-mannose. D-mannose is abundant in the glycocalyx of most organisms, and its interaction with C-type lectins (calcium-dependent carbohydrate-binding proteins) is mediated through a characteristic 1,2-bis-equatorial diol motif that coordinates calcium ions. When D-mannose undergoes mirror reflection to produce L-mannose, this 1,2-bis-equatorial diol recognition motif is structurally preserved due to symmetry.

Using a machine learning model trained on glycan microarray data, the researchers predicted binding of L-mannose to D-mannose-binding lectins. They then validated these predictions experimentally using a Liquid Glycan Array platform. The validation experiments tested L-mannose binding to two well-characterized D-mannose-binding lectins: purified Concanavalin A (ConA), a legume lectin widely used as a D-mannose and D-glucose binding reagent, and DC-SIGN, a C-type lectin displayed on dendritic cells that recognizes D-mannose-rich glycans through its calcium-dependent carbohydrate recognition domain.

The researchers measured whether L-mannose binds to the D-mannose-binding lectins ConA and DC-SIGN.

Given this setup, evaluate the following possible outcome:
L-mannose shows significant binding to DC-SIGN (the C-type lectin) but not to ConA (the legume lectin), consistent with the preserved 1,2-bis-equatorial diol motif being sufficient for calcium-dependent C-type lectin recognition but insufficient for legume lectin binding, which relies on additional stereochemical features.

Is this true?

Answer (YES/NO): NO